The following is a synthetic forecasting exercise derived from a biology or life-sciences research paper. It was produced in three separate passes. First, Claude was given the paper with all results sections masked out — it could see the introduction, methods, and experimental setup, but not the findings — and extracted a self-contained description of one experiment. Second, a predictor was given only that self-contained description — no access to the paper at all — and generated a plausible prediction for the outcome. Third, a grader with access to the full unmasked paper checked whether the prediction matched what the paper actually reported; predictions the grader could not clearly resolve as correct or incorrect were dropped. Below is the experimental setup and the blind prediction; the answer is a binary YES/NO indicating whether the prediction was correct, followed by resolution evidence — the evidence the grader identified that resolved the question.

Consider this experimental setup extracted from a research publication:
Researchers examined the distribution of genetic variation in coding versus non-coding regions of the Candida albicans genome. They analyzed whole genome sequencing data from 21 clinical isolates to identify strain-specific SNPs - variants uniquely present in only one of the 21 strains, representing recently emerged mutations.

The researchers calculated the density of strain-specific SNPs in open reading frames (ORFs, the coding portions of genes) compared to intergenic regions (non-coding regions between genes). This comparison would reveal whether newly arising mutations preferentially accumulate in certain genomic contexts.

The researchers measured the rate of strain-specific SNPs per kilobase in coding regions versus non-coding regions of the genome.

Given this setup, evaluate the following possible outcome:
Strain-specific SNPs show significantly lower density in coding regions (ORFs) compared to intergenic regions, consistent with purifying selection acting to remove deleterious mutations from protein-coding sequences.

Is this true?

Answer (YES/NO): YES